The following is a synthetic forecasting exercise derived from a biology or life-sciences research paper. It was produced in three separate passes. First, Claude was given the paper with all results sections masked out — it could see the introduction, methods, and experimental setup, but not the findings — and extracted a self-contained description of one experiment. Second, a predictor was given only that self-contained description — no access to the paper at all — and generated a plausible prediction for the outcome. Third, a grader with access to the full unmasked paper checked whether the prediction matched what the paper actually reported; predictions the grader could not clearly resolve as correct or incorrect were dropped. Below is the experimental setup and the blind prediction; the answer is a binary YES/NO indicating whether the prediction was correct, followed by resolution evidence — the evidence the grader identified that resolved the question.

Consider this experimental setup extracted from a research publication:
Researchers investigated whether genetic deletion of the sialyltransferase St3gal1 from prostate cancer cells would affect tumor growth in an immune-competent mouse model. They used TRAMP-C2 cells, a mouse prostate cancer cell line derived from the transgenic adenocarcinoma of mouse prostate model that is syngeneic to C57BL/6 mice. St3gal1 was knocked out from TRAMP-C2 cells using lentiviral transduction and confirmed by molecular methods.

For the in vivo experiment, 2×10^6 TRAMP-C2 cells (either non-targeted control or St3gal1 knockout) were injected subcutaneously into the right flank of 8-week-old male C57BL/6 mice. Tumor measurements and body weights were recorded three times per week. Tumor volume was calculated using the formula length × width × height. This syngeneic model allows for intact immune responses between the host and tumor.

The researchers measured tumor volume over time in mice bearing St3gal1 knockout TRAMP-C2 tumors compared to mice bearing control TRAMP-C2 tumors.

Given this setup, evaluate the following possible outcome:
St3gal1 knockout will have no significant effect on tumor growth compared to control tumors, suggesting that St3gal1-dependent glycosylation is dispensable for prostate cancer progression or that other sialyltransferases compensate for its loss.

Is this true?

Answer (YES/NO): NO